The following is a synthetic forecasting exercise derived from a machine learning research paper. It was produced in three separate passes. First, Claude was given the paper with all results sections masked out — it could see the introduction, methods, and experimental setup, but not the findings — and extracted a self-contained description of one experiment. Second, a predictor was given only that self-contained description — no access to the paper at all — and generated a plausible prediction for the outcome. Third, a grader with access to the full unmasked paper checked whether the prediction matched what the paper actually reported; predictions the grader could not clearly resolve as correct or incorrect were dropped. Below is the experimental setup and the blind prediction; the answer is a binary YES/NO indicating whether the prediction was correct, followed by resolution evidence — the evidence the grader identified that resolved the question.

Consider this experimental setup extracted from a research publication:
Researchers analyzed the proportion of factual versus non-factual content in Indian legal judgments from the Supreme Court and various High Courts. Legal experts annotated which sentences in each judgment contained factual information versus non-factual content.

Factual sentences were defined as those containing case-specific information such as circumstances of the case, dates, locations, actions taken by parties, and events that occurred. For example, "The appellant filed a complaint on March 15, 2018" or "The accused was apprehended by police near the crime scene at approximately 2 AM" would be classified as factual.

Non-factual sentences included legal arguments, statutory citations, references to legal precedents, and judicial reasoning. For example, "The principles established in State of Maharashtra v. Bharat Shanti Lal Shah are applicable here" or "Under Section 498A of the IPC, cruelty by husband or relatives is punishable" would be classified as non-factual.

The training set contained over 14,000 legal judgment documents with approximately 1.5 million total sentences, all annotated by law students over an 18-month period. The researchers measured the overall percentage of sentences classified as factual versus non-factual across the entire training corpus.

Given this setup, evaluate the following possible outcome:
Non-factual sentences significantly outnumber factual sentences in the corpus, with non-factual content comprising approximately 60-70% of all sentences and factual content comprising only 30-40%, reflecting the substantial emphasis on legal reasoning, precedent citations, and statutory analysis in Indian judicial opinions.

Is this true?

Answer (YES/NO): NO